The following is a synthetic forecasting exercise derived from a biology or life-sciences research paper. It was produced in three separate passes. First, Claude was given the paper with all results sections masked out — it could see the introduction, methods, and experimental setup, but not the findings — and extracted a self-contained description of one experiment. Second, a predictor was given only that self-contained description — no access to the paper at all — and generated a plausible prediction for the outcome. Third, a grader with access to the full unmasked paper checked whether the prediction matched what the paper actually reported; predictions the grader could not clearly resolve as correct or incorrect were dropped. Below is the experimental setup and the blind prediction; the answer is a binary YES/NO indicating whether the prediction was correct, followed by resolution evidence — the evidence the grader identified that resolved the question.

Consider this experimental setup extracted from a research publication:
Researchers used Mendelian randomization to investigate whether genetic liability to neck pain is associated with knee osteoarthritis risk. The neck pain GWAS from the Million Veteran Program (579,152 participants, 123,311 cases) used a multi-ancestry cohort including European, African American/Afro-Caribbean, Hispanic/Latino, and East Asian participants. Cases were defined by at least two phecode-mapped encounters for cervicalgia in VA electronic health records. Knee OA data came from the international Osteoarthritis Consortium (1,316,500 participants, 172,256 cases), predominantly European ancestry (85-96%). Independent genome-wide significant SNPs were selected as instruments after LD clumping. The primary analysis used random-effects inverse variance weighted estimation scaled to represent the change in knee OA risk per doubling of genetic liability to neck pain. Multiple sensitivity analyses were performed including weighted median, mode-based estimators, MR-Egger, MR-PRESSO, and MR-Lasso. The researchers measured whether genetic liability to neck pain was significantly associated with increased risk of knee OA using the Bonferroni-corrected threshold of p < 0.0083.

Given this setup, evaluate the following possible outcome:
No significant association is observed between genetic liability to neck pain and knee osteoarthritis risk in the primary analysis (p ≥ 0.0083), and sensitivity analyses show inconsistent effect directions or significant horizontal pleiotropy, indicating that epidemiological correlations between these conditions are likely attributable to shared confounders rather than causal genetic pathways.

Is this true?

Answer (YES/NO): NO